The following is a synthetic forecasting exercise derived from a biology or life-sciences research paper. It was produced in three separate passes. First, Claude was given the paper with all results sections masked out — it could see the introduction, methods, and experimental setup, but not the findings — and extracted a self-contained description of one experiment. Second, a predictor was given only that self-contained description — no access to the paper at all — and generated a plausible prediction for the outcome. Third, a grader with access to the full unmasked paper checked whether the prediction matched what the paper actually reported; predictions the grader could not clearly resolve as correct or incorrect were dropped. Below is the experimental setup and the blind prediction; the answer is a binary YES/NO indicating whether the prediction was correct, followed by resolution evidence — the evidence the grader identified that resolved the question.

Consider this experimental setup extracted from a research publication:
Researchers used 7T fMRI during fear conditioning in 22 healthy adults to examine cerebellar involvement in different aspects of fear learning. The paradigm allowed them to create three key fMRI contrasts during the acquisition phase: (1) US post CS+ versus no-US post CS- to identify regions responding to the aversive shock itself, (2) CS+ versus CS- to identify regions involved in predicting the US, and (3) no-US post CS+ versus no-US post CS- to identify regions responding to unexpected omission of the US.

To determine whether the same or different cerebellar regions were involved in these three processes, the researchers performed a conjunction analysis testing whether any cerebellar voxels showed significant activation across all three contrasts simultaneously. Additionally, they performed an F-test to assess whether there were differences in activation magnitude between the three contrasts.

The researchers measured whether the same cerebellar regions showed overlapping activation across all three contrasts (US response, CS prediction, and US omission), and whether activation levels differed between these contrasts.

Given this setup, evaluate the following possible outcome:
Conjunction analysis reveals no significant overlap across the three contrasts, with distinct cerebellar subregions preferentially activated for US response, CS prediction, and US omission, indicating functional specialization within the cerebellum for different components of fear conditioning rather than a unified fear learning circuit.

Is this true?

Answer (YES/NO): NO